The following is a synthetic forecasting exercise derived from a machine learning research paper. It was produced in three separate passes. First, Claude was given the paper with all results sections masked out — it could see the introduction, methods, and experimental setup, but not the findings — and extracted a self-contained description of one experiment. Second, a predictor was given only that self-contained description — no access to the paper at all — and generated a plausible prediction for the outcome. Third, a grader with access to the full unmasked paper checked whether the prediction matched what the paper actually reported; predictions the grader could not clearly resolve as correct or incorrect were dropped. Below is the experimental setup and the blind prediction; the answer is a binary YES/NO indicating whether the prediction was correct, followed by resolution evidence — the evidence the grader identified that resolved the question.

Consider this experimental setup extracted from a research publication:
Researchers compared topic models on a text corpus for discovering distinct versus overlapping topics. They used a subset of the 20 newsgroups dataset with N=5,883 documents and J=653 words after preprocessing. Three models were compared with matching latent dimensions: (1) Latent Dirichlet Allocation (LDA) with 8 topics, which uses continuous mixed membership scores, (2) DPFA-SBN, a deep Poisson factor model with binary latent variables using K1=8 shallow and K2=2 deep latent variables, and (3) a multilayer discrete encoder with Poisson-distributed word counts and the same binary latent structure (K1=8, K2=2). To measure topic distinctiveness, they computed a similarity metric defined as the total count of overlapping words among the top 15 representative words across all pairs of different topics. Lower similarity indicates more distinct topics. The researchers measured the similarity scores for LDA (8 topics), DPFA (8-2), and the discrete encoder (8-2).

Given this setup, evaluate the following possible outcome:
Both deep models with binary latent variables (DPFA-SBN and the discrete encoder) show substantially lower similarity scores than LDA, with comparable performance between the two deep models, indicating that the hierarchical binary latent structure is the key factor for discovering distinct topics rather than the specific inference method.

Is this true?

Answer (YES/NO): NO